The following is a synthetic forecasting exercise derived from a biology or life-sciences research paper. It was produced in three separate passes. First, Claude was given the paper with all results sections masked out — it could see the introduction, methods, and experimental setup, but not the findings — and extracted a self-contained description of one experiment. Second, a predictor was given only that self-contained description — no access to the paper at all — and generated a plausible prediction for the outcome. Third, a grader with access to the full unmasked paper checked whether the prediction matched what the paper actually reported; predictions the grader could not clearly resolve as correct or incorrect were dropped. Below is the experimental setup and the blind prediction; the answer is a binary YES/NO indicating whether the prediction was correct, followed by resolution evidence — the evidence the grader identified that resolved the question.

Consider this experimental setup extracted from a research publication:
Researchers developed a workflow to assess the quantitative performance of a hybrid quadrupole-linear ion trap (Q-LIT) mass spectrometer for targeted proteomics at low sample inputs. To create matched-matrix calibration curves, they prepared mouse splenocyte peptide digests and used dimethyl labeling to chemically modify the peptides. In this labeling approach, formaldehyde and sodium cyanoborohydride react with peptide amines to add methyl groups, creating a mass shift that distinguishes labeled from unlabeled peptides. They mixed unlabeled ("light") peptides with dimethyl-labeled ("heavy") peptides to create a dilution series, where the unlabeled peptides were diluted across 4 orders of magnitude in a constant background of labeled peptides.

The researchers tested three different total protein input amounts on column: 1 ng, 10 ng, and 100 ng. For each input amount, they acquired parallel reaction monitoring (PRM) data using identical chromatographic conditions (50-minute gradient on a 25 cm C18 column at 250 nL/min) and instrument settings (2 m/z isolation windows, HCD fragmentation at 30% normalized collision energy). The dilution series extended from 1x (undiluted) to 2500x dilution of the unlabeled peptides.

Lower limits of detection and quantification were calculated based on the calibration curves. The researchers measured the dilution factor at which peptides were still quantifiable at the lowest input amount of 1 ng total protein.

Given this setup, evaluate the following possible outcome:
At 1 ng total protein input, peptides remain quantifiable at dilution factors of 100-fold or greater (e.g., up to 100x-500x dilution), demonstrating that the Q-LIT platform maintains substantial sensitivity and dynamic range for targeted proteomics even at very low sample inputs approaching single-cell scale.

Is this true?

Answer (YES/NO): NO